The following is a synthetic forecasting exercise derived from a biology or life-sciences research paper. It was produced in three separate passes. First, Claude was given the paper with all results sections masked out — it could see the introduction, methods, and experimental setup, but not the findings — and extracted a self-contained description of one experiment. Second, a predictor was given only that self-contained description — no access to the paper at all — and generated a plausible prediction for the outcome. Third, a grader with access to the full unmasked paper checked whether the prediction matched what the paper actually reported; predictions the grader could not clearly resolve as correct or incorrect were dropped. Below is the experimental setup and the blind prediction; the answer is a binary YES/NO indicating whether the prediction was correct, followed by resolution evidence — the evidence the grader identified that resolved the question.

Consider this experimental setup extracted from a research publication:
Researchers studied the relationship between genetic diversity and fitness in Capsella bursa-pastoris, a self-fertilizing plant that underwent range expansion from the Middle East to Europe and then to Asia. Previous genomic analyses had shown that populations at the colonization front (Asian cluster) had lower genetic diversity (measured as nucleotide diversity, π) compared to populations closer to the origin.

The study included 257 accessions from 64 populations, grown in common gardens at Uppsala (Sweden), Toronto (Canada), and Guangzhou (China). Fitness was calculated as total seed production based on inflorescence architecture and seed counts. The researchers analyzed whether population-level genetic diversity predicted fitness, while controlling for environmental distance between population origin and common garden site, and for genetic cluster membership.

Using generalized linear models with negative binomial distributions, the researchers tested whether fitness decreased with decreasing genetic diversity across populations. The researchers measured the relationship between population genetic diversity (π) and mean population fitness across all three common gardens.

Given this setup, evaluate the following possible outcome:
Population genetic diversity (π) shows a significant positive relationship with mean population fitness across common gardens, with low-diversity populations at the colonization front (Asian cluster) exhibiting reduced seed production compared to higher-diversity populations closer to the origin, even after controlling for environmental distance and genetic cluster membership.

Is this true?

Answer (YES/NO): NO